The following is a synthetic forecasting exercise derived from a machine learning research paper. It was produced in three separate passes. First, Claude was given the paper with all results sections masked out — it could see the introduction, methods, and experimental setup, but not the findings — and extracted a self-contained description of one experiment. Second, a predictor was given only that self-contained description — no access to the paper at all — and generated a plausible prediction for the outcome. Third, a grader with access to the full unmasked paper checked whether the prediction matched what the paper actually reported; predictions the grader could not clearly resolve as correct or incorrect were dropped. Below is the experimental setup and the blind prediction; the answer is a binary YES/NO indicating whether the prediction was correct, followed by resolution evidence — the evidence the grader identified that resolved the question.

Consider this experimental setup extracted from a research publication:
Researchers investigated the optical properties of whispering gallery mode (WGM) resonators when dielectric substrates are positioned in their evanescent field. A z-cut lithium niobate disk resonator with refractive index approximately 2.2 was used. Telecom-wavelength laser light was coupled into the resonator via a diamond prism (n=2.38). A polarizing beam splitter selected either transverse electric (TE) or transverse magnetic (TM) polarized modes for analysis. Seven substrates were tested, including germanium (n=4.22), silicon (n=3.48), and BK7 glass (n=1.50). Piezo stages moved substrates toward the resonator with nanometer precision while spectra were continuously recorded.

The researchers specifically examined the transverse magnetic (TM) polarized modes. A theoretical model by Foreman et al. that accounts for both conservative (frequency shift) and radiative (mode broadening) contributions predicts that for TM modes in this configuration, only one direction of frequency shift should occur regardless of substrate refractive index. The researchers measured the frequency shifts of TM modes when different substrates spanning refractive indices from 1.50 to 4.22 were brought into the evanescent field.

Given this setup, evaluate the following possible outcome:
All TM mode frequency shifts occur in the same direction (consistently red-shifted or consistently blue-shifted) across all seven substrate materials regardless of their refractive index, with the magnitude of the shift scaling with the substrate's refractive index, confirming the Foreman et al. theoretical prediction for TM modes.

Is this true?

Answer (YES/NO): NO